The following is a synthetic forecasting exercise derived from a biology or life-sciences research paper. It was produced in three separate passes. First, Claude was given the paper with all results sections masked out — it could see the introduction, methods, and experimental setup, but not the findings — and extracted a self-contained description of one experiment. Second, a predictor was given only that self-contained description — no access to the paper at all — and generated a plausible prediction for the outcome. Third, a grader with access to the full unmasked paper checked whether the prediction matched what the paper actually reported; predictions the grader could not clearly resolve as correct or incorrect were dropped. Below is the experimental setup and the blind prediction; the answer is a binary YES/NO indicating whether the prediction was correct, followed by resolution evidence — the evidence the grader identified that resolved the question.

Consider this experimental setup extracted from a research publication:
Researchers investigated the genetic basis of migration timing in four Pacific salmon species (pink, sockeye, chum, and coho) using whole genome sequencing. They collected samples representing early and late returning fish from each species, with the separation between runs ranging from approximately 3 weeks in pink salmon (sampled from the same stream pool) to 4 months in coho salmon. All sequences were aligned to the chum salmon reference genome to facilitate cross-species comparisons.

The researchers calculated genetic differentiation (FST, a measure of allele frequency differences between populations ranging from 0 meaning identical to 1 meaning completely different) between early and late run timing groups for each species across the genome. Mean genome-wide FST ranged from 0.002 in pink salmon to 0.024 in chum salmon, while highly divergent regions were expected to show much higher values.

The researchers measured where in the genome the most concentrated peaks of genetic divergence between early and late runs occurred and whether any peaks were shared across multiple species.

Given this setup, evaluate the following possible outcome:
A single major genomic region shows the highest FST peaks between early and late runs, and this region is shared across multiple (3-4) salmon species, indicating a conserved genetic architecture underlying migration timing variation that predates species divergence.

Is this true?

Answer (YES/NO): NO